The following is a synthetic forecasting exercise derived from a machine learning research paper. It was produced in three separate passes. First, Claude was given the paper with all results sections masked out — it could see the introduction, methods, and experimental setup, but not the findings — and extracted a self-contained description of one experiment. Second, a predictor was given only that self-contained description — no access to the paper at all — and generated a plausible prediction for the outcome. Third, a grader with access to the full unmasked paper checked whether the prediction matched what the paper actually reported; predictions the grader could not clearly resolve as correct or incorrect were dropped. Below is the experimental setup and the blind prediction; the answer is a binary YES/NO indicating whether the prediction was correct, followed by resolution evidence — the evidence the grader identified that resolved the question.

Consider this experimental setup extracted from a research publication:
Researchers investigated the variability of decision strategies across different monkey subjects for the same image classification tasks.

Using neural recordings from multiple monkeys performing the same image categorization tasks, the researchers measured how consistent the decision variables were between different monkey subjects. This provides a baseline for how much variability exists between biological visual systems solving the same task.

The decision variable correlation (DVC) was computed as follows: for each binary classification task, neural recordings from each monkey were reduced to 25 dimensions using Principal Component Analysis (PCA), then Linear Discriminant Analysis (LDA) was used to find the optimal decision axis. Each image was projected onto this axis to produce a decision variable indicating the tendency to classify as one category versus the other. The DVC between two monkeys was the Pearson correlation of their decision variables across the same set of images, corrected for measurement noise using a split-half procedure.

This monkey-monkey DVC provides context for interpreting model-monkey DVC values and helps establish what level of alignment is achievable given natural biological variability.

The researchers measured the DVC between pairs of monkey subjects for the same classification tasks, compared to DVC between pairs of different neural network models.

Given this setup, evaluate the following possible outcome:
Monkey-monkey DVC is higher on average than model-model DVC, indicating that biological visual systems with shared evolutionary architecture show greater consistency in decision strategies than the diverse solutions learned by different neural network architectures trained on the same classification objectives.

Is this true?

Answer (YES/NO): NO